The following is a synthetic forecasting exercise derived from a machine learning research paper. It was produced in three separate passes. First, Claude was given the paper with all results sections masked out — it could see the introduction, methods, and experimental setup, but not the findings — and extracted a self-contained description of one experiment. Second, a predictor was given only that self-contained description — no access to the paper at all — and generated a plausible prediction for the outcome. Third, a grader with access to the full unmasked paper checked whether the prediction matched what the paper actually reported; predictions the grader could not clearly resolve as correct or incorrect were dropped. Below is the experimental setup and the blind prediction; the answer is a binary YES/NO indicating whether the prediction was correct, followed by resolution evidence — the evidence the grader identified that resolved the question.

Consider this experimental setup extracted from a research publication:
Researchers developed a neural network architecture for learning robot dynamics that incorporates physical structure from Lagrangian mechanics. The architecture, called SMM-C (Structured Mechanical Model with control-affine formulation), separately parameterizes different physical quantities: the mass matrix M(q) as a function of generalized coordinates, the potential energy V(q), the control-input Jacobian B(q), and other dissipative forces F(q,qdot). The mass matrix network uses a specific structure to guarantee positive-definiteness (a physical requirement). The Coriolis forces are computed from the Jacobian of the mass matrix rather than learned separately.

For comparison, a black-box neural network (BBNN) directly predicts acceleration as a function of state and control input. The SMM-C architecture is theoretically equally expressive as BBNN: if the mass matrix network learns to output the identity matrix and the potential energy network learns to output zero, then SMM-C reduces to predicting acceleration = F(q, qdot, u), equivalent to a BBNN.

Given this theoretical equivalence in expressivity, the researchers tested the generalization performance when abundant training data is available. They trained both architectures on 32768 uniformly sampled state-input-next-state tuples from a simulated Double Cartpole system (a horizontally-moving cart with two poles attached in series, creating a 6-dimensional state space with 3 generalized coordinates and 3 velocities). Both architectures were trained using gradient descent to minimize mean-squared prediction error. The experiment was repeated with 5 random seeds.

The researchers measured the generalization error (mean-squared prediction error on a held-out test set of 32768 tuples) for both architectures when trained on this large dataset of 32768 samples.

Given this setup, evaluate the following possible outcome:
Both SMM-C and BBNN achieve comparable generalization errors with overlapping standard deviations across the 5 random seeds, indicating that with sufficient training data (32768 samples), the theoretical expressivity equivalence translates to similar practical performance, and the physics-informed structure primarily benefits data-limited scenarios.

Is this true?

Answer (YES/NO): NO